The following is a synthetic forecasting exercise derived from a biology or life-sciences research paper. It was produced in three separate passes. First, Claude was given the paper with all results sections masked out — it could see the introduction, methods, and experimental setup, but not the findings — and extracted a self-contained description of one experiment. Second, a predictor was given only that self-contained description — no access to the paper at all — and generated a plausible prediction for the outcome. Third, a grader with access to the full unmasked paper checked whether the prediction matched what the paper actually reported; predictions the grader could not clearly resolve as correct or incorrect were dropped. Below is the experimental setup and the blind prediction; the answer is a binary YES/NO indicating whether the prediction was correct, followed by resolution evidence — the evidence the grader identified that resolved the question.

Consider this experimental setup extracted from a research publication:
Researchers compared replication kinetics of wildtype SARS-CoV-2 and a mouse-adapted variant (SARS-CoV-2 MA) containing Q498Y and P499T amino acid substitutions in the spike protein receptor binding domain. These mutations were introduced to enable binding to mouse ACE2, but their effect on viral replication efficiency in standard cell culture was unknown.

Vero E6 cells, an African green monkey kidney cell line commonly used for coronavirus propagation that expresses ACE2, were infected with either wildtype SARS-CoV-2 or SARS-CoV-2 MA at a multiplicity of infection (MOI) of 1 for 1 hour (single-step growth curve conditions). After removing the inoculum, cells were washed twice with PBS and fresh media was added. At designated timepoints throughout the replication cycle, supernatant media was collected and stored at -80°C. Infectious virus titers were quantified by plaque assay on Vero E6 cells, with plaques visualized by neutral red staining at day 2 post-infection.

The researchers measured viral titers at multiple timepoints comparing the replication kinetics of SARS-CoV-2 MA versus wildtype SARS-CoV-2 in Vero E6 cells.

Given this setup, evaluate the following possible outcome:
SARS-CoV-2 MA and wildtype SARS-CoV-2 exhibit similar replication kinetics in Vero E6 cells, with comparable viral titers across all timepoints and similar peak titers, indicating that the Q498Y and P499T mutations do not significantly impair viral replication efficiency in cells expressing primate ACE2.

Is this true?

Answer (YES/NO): YES